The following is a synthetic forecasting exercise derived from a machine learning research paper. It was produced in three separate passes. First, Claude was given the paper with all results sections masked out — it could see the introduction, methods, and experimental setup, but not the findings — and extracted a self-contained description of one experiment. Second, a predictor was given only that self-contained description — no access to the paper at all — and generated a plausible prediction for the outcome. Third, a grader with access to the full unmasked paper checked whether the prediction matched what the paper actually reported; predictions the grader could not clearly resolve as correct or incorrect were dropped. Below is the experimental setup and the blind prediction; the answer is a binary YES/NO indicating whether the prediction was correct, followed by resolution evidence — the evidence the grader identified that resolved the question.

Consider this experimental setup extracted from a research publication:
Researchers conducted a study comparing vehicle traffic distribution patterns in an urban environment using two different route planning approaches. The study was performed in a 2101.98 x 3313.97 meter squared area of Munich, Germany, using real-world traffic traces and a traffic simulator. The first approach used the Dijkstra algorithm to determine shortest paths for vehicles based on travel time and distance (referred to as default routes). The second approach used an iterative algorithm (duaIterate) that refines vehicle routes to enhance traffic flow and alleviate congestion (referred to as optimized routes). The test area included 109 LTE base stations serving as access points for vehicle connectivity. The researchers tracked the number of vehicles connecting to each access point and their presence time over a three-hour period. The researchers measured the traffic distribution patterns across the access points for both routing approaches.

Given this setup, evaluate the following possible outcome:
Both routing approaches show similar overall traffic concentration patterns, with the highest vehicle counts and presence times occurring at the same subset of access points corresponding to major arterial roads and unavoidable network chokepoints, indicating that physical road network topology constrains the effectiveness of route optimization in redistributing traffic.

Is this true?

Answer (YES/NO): NO